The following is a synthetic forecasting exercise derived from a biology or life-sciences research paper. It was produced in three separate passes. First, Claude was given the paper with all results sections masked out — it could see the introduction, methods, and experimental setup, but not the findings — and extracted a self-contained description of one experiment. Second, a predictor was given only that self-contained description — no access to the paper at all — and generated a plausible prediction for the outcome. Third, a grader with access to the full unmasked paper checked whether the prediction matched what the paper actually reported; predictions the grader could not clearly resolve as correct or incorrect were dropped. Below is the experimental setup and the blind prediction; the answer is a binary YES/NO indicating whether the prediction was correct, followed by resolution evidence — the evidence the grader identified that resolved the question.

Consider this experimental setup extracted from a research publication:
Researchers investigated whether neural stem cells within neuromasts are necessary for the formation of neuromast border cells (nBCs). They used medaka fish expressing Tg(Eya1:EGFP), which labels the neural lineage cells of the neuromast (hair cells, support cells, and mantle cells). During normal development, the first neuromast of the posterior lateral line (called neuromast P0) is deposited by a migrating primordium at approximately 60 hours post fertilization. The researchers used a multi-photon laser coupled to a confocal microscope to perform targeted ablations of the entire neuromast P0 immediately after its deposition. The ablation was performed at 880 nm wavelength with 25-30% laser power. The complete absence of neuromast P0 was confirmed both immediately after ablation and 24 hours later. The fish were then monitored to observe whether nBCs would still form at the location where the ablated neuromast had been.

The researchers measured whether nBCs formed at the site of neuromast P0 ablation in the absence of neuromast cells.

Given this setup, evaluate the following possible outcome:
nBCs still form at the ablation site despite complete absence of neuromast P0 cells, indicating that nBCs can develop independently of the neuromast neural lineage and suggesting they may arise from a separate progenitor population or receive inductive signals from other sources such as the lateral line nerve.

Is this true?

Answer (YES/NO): NO